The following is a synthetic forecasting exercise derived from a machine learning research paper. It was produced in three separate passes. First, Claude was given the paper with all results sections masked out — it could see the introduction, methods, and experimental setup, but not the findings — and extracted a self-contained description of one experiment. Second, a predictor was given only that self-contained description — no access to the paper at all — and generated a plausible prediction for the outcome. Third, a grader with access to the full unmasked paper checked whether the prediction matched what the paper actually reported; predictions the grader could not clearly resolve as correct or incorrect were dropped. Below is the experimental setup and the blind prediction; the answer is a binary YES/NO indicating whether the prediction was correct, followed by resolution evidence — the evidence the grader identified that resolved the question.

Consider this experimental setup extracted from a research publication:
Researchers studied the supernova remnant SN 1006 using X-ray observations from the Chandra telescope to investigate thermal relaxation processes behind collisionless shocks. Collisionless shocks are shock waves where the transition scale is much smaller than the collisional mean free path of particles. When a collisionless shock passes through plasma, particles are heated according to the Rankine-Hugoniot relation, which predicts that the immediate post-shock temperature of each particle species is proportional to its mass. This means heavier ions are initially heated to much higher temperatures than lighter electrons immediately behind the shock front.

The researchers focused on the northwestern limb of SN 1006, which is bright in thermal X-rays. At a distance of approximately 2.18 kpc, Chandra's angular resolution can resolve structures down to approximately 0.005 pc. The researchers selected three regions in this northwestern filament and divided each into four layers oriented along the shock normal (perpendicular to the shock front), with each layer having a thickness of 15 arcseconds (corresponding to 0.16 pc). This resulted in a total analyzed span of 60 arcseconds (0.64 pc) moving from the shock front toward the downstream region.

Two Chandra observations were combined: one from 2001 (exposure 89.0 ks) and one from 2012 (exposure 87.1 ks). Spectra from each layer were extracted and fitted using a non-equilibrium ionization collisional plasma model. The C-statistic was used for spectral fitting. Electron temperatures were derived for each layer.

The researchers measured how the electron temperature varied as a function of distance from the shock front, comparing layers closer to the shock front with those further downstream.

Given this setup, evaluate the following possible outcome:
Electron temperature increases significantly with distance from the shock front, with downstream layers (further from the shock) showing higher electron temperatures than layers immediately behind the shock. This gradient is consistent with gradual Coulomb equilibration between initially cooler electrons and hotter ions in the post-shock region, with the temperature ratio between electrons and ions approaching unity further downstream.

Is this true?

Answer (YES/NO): NO